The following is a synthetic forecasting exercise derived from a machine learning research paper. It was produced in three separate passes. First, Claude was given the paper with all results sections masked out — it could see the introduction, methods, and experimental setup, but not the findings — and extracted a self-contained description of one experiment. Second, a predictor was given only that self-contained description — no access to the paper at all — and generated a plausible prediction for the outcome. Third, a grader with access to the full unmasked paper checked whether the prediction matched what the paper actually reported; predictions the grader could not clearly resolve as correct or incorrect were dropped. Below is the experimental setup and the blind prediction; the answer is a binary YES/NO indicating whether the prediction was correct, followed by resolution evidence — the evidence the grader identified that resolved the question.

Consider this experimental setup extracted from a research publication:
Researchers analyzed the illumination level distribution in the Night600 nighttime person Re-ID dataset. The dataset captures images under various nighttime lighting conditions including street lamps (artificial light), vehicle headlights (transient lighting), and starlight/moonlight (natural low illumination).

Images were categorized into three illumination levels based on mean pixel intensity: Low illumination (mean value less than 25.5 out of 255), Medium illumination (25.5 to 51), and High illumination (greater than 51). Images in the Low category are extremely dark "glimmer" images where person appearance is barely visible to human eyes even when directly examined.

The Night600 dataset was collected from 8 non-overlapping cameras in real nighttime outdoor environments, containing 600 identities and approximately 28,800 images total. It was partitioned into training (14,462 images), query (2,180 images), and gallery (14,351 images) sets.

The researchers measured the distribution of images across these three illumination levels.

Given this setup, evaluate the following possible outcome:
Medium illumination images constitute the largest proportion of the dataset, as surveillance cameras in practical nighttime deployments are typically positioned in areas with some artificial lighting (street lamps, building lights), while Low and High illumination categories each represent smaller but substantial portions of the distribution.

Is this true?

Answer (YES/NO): NO